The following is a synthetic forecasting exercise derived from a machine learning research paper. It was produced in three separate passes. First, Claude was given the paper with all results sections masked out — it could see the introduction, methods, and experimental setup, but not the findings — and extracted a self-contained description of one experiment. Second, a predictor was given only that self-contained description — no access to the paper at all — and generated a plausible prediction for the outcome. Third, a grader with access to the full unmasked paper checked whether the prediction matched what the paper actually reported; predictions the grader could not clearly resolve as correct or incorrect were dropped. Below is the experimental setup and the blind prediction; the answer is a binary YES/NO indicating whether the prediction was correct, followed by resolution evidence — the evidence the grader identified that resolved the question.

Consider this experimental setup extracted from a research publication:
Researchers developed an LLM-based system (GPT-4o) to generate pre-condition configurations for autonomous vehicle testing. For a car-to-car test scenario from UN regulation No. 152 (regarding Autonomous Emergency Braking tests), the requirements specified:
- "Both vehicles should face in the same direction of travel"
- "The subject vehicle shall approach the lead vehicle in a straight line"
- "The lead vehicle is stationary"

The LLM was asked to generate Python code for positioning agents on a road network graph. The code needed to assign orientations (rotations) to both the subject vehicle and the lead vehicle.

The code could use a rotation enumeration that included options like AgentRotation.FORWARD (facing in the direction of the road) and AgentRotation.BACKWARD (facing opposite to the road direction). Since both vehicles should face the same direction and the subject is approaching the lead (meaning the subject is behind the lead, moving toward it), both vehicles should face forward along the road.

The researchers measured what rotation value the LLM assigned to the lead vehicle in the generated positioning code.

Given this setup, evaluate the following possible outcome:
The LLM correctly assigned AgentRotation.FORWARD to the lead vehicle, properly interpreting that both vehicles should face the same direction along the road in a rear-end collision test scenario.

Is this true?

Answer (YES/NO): YES